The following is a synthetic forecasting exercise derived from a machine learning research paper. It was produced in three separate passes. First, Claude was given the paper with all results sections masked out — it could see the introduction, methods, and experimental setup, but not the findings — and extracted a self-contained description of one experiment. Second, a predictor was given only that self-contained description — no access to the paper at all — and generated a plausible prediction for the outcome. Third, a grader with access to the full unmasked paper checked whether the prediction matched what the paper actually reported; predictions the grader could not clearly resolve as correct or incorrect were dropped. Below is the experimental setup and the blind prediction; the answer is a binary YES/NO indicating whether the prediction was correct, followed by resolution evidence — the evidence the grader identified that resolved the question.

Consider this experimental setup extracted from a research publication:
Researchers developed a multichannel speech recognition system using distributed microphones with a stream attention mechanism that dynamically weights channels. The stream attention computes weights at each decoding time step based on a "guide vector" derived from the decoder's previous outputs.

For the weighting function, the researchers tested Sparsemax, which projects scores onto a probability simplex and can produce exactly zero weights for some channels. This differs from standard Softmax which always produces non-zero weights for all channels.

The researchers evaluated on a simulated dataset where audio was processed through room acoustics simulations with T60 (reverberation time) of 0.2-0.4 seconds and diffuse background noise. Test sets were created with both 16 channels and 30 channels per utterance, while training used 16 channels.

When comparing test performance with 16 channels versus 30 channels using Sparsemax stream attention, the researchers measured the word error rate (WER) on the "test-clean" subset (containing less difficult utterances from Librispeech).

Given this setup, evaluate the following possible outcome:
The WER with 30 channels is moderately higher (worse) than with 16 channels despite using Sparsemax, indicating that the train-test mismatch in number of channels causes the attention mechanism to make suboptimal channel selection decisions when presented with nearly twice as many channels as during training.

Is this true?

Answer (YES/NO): NO